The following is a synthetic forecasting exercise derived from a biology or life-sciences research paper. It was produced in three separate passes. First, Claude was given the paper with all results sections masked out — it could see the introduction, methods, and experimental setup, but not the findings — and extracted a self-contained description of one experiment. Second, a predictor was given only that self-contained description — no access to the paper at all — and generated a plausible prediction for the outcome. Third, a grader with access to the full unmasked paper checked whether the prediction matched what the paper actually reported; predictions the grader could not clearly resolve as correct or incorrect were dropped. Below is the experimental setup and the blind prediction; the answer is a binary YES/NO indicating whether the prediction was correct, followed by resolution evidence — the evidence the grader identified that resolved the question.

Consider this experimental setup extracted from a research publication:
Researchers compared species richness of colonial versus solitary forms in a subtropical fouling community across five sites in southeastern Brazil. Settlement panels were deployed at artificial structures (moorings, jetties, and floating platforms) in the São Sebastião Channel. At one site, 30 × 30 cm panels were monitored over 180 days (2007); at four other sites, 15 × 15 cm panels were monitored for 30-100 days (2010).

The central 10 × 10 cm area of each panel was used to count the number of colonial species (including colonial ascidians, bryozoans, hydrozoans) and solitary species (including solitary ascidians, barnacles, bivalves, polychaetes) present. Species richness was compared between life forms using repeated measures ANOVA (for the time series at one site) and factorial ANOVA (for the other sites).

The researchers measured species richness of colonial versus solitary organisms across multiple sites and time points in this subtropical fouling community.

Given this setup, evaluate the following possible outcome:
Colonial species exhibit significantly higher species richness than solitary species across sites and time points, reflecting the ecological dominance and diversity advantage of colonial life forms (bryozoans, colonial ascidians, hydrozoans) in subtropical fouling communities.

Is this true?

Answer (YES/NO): YES